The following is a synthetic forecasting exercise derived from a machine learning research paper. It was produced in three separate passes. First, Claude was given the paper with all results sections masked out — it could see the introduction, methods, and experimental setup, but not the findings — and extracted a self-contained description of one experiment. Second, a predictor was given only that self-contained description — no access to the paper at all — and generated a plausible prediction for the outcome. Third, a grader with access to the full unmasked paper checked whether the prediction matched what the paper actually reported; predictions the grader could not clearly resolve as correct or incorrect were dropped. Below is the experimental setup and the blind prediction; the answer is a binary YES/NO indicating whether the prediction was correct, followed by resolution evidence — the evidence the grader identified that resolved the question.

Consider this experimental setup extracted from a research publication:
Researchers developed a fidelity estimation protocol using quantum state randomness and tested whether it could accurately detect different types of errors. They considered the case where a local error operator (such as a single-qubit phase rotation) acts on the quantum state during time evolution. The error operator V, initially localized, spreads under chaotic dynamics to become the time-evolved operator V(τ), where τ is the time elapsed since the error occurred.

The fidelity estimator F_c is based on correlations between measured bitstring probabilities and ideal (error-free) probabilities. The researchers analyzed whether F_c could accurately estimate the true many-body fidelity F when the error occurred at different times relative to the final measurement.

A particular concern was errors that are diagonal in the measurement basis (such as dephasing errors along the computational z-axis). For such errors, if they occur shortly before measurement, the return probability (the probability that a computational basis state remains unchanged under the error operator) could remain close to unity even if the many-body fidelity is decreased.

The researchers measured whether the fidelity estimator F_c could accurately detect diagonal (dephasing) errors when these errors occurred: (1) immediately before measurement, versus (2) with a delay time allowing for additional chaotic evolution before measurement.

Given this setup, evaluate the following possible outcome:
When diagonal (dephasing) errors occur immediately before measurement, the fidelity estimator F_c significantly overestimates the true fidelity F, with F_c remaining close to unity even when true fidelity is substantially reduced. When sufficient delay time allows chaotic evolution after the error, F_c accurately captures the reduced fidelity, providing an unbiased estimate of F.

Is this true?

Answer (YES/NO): YES